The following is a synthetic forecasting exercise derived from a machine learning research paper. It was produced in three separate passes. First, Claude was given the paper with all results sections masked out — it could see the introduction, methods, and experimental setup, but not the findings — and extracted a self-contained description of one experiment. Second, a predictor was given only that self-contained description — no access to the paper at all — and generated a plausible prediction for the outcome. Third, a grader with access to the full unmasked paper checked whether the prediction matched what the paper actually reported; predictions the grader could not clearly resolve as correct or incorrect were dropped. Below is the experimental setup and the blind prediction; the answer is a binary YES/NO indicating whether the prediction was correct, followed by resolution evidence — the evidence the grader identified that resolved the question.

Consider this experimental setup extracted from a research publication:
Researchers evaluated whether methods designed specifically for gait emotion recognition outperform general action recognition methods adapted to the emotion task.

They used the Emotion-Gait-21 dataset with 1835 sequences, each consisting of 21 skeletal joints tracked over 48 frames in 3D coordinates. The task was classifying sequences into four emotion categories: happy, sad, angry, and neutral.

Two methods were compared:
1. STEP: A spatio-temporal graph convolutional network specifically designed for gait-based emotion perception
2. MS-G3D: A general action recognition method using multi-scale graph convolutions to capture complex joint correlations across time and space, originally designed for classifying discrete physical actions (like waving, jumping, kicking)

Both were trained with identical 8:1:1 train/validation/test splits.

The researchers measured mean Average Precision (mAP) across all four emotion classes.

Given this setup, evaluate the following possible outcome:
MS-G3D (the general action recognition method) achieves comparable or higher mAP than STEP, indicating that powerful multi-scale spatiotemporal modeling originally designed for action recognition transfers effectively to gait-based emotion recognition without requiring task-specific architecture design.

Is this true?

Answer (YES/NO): YES